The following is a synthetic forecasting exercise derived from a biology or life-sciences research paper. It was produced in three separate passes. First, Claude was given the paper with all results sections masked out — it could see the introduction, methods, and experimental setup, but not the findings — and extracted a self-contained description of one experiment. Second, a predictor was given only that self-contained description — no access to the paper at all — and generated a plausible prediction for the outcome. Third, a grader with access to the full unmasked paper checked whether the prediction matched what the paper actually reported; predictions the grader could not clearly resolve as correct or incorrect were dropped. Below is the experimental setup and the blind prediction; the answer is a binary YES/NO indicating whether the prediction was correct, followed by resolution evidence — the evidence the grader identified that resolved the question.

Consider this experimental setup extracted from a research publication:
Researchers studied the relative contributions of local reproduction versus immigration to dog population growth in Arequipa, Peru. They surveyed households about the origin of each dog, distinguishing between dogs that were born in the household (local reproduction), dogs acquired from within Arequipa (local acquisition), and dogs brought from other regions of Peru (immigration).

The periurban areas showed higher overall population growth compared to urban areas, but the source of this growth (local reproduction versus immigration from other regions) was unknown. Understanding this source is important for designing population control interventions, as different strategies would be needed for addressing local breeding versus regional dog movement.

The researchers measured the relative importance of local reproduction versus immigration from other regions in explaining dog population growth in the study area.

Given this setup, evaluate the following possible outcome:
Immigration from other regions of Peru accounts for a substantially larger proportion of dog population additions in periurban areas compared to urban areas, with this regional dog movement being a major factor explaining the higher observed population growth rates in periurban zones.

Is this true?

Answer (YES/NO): NO